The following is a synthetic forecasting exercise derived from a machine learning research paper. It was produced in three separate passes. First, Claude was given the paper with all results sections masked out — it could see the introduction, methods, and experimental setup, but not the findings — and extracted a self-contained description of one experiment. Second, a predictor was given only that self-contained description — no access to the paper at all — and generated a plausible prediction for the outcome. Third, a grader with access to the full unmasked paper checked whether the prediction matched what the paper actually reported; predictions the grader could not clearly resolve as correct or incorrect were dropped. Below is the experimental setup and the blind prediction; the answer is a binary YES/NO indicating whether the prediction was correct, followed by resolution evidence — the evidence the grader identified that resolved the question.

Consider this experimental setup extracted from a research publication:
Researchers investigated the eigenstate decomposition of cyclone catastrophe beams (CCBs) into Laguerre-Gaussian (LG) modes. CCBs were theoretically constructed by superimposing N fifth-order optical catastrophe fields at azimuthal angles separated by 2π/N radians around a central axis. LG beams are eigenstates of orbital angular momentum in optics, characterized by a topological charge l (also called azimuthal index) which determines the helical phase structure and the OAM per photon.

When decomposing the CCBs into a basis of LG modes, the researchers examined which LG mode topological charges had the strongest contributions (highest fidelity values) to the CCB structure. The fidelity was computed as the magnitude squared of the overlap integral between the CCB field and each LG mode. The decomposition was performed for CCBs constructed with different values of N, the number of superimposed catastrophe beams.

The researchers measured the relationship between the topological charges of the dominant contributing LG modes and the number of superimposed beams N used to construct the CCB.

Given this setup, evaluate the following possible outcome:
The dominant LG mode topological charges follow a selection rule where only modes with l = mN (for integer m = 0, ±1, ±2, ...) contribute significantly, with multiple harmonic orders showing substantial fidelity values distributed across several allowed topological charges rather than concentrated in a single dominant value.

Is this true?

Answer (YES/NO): YES